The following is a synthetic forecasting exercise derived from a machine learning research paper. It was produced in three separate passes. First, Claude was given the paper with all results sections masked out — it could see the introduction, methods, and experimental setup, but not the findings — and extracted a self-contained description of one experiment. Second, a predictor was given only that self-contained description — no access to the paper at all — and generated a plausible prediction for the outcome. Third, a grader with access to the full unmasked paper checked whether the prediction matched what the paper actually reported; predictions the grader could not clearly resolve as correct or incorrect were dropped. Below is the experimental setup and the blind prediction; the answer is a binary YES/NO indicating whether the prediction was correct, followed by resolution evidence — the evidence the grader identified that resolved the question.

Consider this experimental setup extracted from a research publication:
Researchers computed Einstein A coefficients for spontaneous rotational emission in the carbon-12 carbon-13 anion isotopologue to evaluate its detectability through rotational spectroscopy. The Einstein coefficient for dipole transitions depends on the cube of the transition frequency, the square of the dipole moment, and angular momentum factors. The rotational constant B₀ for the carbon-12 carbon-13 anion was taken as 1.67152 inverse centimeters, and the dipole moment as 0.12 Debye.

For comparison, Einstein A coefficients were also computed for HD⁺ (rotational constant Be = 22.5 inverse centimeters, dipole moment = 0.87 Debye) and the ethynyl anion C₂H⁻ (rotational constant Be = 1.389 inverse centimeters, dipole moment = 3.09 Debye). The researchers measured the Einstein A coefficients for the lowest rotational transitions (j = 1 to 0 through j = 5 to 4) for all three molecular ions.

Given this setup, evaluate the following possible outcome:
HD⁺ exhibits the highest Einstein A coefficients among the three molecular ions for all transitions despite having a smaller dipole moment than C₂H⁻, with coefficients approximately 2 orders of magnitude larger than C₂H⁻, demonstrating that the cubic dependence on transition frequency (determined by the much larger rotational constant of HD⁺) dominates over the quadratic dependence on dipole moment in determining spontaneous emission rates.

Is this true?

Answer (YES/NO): NO